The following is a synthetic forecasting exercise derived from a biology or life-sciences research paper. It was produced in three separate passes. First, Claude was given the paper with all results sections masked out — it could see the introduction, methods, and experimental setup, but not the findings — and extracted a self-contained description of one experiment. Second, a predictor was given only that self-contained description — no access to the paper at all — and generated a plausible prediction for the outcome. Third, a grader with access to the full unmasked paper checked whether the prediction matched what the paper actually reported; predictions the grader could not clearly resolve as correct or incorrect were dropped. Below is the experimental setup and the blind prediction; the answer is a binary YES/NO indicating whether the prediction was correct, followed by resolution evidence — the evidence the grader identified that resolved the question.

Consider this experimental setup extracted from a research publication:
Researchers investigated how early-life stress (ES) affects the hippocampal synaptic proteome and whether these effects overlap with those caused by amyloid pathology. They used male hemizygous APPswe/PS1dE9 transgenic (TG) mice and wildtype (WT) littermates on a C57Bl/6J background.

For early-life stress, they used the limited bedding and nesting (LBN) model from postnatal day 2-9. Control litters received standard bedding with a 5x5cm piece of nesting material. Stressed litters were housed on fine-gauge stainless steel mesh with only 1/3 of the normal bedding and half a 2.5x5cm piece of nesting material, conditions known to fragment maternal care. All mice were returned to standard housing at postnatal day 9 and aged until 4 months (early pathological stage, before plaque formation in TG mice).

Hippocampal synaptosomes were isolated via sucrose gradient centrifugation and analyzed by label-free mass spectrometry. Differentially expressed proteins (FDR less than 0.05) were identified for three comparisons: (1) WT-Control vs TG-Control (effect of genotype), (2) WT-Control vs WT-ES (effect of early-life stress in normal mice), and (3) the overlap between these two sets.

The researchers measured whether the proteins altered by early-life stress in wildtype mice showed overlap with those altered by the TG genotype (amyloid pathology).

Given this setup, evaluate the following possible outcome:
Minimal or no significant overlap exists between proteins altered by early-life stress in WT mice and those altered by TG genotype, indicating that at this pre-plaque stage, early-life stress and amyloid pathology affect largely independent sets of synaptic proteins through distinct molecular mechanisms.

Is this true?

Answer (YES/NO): NO